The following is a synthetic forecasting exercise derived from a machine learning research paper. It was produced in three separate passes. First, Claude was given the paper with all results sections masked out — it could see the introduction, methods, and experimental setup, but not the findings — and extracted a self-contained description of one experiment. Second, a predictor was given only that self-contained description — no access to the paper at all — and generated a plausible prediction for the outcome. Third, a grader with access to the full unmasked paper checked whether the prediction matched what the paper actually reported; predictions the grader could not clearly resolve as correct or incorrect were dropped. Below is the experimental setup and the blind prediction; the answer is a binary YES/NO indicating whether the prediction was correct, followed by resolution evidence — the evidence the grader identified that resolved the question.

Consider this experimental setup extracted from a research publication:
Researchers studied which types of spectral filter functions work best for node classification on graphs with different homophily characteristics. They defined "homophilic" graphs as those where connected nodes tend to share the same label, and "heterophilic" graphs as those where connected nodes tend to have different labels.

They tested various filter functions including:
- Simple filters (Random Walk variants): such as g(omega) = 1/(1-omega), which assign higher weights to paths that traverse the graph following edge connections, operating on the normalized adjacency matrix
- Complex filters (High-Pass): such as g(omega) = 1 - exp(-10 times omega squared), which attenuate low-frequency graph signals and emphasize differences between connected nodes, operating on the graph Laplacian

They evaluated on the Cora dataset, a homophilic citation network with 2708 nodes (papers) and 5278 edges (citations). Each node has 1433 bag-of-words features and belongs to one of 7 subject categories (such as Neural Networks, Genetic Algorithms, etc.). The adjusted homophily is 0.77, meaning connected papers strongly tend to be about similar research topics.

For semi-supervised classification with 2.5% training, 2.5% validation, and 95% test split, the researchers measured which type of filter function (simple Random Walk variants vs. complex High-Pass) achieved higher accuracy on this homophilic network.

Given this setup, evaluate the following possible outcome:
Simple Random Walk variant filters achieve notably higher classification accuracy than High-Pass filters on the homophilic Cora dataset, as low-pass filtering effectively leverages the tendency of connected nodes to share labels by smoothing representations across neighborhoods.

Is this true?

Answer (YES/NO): YES